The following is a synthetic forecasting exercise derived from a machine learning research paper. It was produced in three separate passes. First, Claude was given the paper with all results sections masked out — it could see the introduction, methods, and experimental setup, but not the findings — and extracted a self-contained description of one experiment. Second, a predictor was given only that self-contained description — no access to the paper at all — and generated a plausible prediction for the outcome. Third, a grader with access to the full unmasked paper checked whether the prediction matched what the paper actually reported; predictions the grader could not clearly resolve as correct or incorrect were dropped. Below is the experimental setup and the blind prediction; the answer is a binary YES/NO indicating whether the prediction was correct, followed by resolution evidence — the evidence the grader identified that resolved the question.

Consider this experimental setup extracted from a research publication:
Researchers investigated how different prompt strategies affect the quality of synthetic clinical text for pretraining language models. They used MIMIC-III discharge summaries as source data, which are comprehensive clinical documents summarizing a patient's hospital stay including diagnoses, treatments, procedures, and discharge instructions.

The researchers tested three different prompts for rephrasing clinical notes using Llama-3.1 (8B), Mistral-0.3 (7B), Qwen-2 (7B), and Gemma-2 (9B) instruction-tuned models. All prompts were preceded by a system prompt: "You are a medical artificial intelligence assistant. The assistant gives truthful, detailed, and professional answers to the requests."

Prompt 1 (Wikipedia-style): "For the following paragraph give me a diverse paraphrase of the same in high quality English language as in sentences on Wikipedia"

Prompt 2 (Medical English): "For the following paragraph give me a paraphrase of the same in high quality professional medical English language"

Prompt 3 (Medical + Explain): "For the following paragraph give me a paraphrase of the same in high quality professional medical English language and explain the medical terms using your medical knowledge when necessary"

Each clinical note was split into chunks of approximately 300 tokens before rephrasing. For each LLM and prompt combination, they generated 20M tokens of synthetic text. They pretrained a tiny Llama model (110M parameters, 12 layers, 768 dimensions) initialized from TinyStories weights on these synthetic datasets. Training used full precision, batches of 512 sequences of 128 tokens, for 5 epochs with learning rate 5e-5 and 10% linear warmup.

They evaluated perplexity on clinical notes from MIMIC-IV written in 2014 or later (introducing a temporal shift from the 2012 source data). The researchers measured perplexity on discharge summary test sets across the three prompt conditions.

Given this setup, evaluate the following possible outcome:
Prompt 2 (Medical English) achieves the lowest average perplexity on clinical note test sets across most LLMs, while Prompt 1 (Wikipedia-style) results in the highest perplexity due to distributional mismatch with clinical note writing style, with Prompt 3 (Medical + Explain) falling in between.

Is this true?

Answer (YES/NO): NO